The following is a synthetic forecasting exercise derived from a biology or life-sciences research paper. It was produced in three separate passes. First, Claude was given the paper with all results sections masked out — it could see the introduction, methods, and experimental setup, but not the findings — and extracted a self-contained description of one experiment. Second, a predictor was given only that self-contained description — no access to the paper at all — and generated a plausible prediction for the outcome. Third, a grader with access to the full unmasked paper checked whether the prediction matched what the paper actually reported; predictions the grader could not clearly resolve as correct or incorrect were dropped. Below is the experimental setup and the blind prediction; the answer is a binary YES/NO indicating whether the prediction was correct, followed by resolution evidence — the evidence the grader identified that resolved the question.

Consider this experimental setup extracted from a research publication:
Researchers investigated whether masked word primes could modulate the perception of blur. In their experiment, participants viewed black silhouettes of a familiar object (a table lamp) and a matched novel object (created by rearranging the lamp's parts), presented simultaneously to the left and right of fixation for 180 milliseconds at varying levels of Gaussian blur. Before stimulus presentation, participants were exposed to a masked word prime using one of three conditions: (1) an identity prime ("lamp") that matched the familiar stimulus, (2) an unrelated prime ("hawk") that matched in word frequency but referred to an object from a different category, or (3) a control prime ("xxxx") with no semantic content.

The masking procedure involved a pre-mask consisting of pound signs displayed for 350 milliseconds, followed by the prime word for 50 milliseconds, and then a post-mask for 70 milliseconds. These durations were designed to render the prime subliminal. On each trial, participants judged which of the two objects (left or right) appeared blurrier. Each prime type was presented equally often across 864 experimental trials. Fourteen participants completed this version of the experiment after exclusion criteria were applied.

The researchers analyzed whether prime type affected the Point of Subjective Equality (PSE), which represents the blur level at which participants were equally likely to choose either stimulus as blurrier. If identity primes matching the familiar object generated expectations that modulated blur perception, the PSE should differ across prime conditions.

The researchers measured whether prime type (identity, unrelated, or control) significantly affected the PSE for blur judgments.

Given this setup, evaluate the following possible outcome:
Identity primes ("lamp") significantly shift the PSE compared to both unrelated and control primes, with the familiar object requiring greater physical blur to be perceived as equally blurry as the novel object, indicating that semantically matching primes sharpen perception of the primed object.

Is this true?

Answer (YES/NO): NO